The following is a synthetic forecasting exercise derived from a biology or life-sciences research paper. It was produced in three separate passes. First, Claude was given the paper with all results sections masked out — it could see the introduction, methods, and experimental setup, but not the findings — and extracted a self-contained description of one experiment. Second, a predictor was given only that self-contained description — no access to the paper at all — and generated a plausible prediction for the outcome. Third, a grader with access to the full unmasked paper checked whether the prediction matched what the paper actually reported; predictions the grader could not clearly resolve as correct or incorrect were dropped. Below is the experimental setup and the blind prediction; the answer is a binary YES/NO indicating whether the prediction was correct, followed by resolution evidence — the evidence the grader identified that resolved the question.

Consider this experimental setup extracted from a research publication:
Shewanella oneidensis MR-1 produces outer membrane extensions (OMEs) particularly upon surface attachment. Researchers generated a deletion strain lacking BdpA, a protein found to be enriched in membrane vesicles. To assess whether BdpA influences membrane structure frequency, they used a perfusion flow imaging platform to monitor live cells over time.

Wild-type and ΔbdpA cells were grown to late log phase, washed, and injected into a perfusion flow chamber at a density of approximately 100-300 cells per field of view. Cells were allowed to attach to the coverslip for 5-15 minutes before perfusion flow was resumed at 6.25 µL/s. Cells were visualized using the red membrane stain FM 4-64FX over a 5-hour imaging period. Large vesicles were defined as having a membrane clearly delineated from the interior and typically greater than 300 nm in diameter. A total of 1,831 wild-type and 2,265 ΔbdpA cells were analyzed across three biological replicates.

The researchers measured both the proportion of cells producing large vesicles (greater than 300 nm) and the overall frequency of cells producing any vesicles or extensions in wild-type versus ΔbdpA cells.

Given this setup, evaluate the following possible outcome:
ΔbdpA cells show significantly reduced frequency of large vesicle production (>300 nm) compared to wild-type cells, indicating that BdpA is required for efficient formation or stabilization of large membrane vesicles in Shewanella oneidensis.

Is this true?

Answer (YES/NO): NO